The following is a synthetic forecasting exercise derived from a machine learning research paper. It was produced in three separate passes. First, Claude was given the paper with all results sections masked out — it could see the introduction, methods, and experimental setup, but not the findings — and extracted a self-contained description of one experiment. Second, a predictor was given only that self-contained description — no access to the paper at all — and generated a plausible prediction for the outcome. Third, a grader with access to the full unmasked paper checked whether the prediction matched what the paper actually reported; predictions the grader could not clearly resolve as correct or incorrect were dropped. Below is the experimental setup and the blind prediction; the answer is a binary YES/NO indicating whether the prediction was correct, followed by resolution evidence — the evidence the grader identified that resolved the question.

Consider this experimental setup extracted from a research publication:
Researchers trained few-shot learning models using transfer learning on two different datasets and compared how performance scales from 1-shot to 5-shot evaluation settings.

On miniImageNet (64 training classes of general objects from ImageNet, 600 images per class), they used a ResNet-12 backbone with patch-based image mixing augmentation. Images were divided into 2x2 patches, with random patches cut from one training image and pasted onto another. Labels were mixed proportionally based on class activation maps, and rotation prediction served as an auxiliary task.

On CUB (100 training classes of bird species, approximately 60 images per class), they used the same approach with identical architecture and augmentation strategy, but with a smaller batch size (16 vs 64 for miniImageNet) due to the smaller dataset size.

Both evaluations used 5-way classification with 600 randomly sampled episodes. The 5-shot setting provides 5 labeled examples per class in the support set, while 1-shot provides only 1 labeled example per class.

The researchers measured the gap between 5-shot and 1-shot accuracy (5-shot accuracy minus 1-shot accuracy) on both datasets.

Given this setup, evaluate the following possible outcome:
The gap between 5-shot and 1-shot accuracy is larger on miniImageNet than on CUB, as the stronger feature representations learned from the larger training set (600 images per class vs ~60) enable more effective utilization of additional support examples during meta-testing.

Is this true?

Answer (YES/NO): YES